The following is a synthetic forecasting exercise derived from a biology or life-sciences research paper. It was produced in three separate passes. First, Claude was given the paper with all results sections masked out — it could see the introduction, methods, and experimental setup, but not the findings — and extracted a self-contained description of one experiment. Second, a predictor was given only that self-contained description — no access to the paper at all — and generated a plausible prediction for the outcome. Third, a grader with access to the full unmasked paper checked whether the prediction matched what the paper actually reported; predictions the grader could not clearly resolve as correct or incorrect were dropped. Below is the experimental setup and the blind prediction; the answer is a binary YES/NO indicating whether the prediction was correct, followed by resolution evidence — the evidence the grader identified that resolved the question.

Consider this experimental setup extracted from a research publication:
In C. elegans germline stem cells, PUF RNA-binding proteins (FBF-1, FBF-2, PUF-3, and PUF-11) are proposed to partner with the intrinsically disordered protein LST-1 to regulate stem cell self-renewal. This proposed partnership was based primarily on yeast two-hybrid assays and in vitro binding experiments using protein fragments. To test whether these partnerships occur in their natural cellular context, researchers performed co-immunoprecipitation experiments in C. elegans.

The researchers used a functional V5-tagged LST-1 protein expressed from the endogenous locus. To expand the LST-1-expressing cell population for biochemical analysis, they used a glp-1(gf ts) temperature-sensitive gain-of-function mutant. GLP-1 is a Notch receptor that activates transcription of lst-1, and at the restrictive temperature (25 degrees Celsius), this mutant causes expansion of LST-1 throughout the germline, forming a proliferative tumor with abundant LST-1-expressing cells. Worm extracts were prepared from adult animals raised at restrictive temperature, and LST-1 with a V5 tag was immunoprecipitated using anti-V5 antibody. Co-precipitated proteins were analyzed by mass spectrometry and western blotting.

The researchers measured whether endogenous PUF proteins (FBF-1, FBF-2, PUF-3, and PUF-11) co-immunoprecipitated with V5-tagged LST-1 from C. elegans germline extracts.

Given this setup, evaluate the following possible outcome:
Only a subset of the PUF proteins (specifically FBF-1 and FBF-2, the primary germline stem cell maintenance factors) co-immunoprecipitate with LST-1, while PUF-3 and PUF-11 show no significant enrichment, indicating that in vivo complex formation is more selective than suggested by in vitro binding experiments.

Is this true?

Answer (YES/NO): NO